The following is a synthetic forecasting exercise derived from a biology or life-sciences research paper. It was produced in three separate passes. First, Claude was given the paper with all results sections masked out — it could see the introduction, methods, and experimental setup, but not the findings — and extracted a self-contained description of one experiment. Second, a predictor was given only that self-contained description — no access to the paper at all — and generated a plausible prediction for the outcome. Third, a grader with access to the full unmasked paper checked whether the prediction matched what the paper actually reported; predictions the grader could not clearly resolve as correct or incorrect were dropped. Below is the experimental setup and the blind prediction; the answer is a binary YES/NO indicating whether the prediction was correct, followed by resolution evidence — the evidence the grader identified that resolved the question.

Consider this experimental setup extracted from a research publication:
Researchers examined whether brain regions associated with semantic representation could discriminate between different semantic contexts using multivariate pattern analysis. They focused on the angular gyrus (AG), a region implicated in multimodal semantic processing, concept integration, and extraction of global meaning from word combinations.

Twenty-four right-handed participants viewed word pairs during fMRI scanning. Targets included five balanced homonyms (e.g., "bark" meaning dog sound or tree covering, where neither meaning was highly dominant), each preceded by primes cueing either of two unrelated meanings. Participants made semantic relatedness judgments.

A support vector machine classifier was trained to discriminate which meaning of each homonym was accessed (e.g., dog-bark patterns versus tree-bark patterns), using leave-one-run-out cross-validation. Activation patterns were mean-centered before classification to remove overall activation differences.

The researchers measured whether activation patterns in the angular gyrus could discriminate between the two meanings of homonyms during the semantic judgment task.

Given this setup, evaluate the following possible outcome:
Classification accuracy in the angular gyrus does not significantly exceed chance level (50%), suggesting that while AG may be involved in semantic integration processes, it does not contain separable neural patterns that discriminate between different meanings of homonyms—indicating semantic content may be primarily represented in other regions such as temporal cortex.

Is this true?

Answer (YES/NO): YES